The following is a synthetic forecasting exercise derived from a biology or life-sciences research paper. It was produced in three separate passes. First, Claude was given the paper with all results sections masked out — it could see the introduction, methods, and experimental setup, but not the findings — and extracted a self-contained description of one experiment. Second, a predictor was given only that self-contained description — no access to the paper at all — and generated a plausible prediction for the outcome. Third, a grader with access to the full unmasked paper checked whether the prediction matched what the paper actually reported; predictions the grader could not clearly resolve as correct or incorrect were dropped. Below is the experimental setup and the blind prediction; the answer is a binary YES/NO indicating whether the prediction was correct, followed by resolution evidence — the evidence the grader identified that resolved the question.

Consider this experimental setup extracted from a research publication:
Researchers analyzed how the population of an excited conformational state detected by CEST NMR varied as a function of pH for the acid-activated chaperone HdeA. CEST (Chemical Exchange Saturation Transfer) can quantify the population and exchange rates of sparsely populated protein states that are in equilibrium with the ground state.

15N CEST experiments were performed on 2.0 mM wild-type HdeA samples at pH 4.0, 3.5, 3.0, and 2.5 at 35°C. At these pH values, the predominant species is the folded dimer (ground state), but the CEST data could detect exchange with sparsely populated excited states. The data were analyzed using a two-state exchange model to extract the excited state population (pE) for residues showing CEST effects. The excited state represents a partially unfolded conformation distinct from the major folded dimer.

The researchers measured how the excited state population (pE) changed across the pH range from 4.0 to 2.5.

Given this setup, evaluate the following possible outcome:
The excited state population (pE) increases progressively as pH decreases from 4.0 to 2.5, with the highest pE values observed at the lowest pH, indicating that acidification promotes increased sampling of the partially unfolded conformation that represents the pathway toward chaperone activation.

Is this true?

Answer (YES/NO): YES